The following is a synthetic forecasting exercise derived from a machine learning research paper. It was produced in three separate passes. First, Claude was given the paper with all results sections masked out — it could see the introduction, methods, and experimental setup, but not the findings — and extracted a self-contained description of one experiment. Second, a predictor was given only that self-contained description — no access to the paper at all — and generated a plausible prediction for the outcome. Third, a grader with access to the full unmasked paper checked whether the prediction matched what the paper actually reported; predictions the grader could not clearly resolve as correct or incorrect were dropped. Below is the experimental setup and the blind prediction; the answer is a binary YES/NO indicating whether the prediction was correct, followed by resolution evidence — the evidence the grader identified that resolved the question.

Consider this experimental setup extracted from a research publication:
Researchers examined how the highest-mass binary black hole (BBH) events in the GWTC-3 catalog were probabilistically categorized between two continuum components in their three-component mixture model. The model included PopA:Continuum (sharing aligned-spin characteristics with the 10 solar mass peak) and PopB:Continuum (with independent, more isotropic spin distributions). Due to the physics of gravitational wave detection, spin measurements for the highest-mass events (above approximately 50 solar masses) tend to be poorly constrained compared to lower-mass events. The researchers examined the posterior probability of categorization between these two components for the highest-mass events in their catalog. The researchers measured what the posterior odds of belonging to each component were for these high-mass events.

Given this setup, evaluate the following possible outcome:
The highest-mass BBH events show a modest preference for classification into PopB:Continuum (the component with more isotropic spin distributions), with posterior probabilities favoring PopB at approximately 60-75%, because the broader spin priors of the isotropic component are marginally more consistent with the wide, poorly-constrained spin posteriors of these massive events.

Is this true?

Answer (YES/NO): NO